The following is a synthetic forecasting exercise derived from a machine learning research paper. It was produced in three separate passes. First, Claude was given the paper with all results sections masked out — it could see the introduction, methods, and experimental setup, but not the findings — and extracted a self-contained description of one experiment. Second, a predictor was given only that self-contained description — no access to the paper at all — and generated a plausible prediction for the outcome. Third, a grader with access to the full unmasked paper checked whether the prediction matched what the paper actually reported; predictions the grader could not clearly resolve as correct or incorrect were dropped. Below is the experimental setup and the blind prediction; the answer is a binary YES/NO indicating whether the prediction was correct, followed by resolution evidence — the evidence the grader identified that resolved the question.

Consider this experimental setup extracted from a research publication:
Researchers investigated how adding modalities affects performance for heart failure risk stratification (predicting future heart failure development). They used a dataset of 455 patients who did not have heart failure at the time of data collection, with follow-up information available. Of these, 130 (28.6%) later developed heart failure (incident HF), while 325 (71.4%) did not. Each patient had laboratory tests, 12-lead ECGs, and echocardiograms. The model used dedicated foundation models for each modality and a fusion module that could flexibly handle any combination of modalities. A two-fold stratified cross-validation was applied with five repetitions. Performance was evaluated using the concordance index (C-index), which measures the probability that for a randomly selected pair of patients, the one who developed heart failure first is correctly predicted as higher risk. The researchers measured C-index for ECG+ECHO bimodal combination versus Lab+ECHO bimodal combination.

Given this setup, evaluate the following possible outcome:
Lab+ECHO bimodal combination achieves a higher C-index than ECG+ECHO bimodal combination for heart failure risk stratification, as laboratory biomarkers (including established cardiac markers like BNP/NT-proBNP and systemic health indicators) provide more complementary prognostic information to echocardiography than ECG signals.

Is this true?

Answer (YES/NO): NO